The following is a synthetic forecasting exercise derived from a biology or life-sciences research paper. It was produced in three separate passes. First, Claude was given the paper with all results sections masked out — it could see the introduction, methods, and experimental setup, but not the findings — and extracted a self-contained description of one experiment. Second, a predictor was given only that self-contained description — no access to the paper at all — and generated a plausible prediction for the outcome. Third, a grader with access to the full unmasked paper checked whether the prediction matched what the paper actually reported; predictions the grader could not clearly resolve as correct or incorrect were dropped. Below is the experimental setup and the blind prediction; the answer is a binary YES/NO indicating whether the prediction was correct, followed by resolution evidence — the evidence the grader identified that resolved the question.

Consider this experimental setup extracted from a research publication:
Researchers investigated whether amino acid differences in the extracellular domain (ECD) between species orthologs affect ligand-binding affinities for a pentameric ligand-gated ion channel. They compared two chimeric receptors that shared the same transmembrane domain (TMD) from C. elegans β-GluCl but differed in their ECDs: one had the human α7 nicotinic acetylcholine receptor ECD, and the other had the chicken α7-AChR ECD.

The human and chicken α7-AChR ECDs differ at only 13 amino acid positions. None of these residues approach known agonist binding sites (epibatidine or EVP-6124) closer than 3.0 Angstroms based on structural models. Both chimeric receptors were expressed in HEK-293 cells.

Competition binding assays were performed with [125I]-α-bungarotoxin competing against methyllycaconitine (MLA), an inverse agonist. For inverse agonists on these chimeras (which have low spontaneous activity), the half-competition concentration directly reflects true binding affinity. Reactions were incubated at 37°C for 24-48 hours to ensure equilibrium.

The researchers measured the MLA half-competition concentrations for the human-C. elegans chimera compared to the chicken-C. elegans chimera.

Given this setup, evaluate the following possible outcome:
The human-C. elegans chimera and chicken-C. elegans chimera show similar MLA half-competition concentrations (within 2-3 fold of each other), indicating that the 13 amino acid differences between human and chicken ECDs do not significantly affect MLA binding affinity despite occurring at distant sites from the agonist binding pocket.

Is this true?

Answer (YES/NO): NO